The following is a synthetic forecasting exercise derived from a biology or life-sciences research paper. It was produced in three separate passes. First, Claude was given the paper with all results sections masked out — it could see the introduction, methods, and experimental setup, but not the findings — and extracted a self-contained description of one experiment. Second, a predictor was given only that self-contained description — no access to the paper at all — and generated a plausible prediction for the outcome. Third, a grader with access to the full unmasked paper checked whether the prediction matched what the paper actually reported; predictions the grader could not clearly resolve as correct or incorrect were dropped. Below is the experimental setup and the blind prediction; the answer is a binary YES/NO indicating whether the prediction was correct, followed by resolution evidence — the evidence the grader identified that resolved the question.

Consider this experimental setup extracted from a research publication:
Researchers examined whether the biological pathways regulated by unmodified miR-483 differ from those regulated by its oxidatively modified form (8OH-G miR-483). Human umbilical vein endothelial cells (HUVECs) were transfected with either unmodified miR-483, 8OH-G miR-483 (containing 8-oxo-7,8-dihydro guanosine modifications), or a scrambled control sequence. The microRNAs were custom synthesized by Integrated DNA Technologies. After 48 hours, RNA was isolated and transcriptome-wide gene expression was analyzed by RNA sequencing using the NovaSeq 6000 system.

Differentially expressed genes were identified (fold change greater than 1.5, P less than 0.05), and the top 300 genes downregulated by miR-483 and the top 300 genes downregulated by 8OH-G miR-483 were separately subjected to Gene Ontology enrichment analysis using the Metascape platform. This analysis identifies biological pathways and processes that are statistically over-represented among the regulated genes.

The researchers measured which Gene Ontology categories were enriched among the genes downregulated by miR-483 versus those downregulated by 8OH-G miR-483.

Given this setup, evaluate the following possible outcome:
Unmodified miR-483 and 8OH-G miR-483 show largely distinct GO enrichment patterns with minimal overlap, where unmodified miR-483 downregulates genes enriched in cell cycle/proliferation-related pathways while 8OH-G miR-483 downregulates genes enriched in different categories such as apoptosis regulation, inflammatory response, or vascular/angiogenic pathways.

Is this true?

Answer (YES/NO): NO